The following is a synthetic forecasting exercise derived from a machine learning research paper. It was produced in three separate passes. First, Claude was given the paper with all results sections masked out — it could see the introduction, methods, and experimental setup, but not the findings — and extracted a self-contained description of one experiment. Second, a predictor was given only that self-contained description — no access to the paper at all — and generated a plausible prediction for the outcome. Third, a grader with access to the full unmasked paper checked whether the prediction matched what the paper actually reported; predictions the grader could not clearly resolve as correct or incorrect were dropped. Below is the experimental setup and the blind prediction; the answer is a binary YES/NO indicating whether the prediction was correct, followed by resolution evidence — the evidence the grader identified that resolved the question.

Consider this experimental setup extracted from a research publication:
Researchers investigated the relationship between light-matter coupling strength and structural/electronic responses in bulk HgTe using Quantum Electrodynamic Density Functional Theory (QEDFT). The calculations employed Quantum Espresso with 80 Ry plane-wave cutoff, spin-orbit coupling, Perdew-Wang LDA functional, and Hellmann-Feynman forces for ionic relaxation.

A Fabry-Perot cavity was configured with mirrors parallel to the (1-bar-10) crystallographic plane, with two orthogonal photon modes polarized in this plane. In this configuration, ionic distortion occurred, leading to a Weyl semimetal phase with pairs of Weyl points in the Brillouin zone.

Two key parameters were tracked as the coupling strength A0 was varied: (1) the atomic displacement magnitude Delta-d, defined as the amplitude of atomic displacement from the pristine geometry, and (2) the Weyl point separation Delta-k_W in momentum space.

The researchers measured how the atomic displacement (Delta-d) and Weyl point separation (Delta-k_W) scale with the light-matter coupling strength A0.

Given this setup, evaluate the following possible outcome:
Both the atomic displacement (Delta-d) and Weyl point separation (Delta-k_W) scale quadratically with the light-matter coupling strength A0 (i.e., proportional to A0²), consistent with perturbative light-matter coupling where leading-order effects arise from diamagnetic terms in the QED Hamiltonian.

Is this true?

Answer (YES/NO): NO